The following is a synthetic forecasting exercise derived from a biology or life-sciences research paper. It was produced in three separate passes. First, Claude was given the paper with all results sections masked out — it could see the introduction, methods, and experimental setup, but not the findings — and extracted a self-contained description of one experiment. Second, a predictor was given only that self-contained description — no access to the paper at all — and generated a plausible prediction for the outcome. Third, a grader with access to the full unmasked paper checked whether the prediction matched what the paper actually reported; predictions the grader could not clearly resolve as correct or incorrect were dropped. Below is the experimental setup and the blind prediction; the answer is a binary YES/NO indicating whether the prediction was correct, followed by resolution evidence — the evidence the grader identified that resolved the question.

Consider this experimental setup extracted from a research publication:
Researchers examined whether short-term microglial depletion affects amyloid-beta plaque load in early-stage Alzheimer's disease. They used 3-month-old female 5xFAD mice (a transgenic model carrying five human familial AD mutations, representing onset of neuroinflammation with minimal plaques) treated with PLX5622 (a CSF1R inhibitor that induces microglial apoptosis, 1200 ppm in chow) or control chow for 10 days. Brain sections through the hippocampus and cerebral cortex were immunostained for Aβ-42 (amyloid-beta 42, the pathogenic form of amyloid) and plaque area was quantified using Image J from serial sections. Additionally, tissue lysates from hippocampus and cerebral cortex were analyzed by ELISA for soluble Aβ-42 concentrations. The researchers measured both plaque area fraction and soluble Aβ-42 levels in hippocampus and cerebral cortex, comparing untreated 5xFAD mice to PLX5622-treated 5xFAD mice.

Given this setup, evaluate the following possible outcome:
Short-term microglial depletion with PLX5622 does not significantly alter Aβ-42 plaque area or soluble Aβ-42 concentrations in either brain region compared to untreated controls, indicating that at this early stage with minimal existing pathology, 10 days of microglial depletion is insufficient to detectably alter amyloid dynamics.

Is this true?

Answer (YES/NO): YES